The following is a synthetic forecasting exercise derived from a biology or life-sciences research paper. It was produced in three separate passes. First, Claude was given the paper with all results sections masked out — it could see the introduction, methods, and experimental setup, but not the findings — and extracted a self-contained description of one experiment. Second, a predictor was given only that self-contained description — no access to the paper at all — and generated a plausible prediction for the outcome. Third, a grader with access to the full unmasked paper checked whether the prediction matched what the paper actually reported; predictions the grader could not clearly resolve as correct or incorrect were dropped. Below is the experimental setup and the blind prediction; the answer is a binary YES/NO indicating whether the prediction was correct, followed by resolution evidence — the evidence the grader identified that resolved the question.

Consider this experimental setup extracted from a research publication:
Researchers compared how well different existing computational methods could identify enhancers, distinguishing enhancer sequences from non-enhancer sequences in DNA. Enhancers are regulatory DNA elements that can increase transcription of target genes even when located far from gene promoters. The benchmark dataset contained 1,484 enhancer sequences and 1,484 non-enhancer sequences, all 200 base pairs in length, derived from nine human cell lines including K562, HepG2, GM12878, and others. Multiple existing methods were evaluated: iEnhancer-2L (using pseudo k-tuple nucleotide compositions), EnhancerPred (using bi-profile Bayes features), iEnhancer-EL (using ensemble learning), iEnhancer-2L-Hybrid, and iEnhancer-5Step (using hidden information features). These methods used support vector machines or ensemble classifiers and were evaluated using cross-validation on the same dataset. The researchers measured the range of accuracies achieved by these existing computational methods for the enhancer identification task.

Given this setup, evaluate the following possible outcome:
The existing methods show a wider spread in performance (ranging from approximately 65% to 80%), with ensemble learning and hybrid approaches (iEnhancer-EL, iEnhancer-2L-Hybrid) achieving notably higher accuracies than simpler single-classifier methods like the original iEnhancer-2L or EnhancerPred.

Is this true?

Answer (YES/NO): NO